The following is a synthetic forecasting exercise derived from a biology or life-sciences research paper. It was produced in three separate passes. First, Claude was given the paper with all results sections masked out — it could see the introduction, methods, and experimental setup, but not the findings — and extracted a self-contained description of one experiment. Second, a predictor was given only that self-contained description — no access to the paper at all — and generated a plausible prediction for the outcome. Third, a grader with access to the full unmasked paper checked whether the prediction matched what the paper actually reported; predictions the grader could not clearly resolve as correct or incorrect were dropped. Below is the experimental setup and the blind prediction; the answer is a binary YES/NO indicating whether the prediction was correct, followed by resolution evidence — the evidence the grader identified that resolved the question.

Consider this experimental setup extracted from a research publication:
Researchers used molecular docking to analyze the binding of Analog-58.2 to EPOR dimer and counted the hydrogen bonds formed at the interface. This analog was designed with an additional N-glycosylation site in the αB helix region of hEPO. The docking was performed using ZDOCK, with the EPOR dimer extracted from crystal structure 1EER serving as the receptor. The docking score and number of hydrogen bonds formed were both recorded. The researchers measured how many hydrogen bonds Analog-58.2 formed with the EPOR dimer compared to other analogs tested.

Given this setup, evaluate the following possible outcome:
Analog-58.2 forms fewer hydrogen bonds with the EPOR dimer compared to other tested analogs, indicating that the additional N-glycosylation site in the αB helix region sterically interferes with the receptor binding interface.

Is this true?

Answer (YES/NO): NO